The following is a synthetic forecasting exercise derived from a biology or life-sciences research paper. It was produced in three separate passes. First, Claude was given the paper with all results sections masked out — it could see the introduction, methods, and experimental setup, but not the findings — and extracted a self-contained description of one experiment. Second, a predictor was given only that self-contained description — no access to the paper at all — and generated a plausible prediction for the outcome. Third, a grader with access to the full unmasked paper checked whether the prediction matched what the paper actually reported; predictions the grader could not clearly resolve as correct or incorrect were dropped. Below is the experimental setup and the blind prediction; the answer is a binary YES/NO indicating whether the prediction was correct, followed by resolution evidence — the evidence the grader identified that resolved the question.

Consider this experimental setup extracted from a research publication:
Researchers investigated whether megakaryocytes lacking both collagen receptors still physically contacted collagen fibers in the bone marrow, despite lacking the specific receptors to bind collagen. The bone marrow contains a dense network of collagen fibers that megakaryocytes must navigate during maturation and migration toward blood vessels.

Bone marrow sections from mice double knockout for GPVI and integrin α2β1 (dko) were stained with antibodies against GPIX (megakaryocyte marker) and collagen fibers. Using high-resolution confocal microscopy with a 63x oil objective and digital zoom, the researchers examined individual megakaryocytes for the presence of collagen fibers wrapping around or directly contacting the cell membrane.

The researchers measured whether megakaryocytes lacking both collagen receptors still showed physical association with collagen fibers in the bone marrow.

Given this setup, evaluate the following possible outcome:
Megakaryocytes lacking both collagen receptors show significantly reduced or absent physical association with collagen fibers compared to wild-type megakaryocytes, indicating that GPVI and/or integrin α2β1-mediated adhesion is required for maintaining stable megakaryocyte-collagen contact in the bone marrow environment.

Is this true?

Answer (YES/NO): NO